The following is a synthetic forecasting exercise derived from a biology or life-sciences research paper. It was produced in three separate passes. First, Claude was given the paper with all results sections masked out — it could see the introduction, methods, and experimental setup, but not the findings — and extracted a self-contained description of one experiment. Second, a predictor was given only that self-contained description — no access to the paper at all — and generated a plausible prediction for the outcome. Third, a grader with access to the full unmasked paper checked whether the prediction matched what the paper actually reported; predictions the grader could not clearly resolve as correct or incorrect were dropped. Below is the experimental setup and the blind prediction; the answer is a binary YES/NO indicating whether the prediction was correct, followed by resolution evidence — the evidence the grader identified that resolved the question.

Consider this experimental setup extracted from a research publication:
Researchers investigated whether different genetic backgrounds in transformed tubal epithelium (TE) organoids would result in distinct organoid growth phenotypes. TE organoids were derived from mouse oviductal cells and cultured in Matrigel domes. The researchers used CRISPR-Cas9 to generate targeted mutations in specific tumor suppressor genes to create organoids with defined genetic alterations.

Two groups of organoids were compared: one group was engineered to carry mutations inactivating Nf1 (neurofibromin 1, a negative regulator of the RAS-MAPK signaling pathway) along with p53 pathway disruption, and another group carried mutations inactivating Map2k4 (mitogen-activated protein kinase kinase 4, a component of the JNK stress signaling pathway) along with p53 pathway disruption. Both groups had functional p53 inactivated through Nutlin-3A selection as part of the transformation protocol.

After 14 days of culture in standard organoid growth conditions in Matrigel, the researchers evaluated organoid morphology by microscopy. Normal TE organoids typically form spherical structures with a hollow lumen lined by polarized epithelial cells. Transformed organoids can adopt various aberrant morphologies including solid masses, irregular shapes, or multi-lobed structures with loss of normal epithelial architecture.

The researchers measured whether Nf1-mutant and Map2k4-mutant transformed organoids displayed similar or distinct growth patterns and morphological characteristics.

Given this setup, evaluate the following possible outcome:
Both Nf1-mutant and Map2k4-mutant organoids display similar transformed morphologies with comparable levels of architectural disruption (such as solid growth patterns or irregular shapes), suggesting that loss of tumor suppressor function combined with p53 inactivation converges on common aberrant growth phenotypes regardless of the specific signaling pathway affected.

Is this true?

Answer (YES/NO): NO